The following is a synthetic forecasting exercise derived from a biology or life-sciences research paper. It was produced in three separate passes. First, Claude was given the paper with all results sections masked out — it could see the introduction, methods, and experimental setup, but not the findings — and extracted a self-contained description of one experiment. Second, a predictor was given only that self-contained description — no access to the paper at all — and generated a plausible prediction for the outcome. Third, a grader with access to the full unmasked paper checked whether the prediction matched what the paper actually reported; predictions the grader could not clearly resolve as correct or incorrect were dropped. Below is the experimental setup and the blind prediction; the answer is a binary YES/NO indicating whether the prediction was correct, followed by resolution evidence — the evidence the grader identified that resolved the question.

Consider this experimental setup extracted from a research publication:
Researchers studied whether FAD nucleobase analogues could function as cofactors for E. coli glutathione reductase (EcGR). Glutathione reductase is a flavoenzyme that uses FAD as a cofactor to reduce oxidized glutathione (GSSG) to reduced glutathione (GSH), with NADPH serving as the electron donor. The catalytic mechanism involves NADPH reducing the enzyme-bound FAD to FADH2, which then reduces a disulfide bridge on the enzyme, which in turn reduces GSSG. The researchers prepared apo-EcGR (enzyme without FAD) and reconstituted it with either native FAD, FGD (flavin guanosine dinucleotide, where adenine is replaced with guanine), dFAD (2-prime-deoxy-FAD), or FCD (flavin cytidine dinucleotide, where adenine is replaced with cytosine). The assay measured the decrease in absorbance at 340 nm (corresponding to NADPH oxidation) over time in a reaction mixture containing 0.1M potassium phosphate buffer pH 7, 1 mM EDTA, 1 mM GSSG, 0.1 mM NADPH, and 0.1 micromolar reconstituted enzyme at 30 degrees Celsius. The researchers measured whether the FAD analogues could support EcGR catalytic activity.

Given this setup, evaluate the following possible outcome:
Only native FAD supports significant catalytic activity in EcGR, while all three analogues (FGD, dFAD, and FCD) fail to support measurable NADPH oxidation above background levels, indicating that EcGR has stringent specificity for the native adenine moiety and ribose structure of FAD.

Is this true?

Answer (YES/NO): NO